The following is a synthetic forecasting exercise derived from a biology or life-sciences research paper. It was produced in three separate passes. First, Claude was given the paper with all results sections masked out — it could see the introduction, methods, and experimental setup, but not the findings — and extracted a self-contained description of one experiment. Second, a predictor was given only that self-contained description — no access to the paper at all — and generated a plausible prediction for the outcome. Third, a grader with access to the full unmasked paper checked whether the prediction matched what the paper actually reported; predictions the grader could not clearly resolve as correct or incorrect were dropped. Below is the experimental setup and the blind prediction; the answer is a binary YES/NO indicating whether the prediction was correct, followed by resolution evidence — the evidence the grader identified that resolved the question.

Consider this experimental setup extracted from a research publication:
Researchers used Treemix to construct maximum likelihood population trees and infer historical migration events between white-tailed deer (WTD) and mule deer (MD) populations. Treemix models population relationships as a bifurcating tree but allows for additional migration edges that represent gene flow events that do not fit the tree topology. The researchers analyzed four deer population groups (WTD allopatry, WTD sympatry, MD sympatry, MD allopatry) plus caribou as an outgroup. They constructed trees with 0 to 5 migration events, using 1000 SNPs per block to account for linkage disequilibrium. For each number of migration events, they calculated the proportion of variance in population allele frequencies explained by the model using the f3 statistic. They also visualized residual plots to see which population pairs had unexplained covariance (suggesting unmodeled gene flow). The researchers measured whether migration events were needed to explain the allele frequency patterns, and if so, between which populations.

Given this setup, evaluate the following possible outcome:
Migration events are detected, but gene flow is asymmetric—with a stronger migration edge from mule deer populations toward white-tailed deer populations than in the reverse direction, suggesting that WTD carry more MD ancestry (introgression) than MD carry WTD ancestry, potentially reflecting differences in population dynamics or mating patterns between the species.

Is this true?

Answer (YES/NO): NO